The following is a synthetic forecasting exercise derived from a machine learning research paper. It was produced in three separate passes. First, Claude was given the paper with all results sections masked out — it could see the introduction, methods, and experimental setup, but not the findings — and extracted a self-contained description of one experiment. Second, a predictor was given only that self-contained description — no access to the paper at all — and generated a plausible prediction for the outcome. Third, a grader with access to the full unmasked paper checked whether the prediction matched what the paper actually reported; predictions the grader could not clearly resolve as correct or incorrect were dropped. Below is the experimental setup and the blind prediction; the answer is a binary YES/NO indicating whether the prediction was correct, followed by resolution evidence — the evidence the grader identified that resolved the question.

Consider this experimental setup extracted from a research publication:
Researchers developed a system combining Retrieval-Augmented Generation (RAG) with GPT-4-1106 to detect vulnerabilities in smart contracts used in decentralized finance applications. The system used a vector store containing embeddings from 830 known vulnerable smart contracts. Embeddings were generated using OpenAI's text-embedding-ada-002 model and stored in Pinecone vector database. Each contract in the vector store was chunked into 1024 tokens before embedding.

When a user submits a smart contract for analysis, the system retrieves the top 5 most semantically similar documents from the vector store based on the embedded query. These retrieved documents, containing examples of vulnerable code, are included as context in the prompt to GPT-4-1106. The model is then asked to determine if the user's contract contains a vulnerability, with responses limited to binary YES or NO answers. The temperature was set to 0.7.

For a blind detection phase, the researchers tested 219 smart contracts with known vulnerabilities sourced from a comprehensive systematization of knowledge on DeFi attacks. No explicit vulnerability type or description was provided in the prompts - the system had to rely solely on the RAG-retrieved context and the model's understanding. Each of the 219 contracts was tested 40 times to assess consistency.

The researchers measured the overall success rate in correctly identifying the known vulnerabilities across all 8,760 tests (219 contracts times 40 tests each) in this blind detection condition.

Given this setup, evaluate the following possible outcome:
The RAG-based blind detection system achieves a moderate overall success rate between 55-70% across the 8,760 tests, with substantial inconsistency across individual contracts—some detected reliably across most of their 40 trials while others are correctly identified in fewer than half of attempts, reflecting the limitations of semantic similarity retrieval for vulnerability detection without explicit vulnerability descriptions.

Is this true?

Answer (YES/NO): YES